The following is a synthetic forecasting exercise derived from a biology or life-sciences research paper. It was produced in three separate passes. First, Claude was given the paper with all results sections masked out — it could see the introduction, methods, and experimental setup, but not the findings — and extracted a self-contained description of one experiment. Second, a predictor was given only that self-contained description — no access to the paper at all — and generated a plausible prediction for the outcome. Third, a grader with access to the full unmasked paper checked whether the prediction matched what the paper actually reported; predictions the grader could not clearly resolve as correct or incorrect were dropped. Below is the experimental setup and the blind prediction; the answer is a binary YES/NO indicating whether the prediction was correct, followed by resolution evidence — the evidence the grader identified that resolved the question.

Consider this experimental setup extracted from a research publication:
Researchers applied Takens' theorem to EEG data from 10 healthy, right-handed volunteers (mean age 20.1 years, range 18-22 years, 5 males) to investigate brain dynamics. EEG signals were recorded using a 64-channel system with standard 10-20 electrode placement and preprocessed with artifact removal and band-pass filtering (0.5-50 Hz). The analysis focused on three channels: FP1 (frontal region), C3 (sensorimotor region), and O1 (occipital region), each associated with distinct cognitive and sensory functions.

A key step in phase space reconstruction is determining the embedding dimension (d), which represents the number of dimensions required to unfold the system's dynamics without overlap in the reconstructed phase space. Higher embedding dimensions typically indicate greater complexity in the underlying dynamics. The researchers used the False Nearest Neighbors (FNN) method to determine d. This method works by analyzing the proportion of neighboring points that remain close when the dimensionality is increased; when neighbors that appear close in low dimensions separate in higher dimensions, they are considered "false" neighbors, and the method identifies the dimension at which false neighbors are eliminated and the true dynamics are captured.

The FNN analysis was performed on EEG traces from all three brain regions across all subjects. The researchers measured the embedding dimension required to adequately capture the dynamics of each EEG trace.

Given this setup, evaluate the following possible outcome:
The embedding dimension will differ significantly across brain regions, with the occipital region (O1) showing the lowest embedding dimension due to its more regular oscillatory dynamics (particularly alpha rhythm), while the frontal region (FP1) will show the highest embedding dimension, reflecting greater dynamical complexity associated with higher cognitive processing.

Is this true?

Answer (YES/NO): NO